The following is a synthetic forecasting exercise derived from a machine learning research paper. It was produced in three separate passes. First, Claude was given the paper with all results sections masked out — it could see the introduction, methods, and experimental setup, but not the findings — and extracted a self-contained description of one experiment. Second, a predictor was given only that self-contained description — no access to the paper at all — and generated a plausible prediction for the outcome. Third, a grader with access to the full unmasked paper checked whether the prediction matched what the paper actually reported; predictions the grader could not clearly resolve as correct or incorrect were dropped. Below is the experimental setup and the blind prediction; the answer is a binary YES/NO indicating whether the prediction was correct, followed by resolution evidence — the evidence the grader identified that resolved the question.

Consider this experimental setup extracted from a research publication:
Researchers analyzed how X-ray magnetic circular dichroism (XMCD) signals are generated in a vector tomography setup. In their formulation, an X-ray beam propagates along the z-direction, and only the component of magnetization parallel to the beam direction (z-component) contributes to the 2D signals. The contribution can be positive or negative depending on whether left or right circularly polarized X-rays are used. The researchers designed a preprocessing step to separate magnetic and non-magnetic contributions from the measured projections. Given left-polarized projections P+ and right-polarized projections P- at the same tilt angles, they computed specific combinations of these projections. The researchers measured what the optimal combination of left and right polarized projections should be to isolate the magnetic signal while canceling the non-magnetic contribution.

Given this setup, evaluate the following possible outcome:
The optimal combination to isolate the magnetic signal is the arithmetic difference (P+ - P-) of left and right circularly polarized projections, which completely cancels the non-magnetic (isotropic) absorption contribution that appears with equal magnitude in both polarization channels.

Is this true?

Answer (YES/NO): NO